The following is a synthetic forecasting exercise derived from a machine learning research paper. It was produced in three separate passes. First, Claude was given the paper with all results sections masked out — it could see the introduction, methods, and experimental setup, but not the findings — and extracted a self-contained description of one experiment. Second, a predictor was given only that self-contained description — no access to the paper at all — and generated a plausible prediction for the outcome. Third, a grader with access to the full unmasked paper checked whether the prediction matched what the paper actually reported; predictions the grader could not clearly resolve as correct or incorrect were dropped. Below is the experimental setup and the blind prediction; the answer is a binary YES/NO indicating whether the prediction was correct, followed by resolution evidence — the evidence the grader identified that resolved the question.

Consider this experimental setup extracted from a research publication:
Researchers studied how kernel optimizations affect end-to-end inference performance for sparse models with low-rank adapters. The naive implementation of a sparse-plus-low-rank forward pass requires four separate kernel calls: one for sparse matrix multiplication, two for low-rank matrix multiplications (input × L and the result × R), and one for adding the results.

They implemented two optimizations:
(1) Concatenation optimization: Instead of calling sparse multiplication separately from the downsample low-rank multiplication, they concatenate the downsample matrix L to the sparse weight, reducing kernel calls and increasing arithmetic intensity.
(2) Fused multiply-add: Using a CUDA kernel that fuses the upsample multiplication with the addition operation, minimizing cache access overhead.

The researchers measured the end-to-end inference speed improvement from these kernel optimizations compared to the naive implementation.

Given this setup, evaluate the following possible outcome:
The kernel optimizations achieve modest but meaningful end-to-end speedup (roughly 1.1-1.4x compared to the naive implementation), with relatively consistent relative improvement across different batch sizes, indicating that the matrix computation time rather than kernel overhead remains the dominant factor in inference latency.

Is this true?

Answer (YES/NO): NO